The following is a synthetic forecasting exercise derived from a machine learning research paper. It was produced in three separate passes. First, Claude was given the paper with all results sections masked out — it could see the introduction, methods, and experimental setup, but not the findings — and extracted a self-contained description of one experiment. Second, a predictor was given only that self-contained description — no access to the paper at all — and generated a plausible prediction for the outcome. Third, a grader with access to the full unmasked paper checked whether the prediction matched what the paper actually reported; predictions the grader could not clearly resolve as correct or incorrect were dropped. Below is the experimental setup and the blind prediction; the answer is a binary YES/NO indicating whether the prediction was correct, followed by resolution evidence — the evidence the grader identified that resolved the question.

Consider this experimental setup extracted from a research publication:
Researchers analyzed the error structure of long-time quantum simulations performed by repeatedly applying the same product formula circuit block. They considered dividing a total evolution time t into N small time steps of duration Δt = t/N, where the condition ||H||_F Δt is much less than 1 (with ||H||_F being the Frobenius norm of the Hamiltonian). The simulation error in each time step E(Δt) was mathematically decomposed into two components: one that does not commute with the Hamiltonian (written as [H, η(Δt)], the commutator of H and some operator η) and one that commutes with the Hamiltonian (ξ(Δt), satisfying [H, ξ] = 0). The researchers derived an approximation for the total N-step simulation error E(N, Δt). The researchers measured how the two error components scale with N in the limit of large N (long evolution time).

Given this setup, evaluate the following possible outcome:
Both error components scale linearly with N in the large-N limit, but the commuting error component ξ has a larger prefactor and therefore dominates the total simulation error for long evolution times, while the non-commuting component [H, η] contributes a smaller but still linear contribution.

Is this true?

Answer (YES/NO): NO